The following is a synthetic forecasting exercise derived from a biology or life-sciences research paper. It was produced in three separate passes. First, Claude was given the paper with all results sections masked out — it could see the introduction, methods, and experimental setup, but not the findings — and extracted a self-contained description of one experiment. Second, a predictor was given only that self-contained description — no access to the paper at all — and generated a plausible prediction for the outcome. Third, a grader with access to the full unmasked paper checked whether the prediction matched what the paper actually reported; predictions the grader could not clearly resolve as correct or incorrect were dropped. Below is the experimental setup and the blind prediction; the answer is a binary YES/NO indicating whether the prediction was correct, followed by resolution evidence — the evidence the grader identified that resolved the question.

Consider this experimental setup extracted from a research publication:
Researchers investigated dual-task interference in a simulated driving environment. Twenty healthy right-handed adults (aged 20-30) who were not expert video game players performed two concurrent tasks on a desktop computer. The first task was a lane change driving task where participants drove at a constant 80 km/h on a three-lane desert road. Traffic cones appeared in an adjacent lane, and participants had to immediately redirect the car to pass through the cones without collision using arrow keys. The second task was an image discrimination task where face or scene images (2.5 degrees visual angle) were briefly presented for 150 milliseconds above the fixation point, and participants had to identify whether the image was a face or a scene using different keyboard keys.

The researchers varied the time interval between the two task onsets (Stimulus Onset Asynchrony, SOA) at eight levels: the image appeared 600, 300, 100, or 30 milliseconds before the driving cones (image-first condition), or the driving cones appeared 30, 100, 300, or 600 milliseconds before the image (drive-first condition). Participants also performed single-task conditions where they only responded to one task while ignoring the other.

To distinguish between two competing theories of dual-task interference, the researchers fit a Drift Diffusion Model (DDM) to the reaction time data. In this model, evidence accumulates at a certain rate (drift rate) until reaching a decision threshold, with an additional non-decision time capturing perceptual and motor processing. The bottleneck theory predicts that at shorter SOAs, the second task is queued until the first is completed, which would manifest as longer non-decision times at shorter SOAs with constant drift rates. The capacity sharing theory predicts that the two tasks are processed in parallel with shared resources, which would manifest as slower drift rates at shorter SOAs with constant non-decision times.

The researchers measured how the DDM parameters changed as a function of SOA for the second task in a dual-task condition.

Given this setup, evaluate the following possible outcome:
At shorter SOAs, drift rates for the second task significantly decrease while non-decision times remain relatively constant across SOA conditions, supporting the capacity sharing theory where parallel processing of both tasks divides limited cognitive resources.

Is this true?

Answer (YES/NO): NO